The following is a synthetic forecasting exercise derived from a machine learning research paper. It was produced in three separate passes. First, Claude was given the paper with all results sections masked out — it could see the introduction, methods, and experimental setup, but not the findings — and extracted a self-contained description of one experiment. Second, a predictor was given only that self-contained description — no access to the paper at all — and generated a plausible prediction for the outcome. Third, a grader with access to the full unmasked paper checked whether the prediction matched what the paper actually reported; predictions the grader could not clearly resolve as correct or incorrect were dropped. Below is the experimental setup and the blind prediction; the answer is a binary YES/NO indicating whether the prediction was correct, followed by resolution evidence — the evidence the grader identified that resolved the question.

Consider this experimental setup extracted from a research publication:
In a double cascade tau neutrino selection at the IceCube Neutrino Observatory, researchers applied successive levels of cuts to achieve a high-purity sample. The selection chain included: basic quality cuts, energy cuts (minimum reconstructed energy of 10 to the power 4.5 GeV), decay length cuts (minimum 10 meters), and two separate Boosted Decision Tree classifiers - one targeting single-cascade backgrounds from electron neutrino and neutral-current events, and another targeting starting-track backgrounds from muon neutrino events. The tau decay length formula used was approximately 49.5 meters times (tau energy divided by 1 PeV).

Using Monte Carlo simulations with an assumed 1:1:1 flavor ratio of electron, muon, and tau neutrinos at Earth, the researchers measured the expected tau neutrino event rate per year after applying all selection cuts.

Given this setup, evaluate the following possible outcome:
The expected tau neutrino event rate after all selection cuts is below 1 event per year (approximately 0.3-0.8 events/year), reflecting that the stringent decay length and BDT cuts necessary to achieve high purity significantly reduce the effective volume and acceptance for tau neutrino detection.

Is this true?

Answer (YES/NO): YES